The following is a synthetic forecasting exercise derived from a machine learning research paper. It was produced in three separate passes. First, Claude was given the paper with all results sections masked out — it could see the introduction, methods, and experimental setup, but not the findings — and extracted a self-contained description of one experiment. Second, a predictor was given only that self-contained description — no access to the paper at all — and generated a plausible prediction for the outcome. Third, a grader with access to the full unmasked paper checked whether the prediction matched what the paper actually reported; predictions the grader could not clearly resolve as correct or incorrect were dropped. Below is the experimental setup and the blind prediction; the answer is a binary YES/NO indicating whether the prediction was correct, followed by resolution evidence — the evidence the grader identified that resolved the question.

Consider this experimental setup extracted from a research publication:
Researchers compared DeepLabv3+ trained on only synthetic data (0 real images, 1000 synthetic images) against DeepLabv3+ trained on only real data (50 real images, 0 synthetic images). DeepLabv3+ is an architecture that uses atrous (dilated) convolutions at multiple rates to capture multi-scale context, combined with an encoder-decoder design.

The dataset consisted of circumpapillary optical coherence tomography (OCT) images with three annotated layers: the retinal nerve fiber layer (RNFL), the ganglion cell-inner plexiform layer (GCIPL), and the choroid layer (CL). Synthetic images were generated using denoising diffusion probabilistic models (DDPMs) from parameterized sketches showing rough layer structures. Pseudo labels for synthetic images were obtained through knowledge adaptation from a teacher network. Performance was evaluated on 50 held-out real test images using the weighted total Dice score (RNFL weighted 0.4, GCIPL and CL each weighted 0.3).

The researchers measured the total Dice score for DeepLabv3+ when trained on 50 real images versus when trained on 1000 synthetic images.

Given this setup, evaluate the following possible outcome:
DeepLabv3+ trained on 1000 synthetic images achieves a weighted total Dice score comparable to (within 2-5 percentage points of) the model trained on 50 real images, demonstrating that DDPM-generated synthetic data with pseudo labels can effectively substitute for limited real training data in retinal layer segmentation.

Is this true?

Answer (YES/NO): NO